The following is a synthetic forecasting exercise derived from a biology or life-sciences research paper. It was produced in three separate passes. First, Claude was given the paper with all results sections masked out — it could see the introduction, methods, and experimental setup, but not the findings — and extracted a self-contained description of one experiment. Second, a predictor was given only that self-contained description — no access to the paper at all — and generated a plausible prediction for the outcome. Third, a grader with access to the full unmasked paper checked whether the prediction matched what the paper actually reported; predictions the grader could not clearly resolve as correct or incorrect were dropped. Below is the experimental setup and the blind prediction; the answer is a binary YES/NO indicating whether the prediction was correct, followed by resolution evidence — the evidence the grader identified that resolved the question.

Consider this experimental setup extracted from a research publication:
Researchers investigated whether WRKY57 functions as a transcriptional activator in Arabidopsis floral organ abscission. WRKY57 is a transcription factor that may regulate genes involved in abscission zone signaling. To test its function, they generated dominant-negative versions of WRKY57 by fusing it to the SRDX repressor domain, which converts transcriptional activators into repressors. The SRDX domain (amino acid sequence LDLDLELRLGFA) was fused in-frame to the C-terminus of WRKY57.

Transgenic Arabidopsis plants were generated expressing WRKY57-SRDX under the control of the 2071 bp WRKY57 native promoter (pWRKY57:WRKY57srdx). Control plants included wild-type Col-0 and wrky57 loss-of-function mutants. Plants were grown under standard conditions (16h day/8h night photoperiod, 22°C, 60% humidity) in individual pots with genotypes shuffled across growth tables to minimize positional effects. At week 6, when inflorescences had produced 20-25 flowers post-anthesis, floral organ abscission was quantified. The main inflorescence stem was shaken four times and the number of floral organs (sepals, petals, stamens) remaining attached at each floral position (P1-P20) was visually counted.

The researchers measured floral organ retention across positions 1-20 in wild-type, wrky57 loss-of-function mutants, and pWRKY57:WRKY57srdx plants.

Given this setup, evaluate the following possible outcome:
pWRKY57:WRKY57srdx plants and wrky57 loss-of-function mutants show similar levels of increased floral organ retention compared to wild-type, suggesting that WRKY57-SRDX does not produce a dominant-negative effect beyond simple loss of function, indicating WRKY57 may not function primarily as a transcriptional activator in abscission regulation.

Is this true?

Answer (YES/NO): NO